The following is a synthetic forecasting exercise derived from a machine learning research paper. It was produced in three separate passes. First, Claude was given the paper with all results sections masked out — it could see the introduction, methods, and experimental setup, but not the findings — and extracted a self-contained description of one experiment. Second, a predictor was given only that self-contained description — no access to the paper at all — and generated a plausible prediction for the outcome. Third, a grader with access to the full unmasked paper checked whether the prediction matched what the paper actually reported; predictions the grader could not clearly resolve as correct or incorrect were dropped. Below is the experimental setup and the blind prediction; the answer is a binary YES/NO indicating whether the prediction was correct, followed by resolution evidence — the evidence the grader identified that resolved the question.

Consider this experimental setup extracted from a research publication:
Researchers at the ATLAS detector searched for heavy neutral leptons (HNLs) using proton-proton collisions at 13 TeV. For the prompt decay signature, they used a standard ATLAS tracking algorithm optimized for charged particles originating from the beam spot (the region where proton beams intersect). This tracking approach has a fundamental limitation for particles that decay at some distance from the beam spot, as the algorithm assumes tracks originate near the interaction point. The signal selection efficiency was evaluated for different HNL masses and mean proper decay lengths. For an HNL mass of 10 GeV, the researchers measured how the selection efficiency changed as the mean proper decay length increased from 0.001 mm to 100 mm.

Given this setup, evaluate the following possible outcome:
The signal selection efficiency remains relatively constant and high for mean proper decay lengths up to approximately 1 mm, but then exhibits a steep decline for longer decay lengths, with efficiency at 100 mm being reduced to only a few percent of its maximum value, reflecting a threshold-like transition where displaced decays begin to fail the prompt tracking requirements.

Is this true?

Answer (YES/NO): NO